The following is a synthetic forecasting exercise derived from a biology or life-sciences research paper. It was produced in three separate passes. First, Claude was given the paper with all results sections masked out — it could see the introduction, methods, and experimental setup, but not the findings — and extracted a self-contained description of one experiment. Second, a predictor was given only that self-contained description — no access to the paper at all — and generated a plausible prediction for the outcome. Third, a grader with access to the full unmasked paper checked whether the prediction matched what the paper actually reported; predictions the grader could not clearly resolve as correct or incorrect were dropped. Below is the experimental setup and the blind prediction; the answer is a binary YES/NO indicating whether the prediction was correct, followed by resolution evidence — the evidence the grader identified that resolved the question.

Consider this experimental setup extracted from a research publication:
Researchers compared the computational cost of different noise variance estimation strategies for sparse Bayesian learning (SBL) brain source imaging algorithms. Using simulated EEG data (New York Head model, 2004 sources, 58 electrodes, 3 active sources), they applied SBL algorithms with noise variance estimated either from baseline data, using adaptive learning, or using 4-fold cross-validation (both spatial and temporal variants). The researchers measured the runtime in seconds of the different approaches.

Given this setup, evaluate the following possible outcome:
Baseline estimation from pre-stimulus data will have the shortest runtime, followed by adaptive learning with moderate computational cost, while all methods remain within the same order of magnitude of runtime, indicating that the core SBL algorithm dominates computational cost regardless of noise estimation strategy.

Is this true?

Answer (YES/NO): NO